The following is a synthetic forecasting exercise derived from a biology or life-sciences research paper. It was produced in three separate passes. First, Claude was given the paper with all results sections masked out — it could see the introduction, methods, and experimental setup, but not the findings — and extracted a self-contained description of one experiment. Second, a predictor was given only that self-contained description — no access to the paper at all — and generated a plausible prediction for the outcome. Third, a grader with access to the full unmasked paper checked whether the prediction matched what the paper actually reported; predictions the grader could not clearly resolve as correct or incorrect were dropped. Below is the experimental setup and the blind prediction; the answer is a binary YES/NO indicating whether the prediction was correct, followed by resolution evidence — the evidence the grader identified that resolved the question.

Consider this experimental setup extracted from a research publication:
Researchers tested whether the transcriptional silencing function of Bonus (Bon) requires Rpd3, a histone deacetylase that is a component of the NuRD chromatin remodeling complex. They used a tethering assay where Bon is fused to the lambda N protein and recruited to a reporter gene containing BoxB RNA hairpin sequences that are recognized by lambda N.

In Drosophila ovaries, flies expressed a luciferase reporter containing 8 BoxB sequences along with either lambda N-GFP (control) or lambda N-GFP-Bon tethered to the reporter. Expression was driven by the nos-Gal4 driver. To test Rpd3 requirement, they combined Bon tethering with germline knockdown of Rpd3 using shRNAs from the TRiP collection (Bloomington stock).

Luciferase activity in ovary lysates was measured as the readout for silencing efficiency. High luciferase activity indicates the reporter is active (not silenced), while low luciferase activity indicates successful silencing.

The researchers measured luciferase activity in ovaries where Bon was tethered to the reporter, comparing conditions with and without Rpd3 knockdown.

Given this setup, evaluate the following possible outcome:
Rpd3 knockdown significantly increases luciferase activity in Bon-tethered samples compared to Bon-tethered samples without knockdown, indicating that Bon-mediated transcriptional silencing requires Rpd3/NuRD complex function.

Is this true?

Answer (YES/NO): NO